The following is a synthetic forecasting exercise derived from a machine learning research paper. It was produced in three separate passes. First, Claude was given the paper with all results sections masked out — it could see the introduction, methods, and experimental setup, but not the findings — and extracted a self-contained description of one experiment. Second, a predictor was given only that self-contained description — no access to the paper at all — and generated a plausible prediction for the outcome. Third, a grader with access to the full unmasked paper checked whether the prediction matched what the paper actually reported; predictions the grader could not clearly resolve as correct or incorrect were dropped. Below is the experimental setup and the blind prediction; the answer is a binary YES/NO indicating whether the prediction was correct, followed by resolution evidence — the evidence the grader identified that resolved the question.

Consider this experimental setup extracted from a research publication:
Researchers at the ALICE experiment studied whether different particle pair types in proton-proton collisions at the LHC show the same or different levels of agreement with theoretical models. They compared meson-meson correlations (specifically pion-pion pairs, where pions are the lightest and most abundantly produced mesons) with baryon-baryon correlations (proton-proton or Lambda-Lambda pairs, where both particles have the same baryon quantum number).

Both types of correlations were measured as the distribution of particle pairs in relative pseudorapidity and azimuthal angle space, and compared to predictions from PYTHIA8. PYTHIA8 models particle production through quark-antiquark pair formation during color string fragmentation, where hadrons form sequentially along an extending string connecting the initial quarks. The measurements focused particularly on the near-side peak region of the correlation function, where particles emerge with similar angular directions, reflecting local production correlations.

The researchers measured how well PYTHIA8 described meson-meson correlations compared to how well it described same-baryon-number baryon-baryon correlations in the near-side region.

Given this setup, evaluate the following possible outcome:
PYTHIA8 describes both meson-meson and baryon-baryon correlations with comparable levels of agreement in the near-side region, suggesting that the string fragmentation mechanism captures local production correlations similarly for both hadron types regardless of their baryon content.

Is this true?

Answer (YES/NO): NO